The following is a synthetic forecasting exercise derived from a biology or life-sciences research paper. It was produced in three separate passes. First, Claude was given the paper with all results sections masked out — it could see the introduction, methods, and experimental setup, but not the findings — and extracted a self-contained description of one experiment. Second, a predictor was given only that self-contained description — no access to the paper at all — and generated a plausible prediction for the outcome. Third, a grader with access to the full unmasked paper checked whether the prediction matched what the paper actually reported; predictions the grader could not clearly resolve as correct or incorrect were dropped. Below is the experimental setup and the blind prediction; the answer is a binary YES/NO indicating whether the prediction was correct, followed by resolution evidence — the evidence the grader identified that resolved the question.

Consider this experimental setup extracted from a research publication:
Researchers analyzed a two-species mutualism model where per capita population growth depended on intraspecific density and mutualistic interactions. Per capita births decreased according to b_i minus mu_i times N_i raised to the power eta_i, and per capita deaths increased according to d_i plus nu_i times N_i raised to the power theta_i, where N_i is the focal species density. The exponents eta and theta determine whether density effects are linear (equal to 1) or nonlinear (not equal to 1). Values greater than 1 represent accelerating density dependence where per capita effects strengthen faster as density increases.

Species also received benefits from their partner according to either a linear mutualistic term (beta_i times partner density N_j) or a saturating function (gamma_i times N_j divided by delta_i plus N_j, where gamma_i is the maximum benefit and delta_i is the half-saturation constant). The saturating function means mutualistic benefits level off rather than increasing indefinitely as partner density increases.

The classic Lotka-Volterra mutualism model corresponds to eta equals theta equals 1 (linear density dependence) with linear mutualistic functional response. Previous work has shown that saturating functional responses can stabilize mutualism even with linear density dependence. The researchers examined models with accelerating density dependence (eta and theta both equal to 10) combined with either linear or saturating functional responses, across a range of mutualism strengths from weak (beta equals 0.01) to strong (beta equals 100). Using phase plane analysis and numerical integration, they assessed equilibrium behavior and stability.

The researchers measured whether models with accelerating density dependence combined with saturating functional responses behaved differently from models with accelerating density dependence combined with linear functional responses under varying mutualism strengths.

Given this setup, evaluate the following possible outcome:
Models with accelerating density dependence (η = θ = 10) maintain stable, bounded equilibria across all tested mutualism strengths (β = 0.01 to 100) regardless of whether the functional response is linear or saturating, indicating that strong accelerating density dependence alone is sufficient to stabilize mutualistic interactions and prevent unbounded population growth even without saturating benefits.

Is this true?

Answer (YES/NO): YES